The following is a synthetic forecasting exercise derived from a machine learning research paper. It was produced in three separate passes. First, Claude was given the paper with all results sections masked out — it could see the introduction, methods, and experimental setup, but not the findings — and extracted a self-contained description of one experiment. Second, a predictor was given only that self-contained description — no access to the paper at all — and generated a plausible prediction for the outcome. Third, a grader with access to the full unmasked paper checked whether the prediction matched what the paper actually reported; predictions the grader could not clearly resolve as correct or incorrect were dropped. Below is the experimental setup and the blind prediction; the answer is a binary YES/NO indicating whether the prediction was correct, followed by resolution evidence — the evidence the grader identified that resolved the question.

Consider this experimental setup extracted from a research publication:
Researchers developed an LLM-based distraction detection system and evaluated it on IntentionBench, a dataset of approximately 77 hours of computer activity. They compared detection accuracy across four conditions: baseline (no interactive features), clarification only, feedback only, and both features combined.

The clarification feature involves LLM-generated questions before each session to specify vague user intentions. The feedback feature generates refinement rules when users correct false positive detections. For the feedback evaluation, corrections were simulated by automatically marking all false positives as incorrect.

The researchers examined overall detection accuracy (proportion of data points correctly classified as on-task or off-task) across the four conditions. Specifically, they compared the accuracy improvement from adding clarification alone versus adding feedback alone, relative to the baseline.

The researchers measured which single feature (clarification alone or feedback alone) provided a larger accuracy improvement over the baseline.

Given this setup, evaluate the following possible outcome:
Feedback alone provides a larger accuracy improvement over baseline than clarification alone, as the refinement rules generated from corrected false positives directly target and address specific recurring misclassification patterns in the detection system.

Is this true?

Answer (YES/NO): NO